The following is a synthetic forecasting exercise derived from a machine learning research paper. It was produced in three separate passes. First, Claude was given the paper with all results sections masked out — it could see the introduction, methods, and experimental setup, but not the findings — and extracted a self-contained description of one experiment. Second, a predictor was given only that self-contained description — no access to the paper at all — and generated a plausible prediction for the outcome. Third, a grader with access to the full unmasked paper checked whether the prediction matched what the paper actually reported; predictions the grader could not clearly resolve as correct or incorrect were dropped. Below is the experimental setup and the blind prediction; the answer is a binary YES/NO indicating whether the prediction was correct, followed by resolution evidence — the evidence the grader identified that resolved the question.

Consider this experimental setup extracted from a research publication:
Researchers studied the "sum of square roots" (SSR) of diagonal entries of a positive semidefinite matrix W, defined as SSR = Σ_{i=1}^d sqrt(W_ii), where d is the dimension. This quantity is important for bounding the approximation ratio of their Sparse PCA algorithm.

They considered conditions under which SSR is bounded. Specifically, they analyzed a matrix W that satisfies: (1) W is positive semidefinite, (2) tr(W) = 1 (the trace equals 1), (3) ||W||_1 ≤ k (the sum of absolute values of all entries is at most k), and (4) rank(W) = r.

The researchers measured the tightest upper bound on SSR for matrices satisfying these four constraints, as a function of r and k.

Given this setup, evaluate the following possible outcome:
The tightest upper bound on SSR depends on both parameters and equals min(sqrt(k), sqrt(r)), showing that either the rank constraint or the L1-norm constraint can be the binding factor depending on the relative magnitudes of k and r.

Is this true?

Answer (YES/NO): NO